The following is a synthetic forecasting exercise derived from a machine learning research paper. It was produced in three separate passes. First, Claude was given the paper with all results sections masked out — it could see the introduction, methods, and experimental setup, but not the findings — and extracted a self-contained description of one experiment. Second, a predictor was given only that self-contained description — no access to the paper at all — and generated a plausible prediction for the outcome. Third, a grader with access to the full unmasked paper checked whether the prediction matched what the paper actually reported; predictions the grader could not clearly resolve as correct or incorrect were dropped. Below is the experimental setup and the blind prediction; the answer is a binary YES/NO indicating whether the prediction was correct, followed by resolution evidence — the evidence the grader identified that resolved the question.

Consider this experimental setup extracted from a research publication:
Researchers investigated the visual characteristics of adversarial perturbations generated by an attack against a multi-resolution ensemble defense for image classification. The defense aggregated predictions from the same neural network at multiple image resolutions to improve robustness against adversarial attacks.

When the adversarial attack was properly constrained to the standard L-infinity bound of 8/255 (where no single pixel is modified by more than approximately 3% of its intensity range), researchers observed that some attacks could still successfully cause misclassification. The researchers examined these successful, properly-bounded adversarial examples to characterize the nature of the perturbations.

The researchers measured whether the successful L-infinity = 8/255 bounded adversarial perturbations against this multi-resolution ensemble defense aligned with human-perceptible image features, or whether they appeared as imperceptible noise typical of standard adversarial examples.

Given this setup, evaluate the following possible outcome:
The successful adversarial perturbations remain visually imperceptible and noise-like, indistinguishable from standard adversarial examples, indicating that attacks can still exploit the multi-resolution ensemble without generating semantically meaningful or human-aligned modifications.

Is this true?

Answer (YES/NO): NO